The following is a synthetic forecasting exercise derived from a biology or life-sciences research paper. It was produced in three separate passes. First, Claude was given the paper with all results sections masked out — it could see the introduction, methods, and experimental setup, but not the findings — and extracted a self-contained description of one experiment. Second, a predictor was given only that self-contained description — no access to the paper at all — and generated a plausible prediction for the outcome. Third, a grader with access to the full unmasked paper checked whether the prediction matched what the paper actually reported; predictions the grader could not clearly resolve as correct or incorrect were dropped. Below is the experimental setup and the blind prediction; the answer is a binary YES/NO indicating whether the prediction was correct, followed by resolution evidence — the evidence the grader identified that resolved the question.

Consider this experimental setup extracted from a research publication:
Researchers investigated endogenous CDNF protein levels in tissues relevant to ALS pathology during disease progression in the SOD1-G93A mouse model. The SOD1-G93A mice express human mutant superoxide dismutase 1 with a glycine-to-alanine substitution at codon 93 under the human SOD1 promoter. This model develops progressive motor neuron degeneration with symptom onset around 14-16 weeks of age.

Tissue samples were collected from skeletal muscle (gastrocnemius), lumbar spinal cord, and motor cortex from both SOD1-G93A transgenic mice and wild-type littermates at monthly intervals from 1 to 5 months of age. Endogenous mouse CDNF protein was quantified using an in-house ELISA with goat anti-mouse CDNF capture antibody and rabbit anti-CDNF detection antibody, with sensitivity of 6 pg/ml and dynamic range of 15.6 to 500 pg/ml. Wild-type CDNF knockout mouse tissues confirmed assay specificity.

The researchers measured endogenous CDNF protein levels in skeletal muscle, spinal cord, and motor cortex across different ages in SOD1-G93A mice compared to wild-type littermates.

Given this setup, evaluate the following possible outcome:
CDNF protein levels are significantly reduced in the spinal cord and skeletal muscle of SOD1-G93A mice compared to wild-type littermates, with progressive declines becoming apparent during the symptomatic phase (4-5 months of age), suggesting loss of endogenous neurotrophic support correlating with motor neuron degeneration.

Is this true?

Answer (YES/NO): NO